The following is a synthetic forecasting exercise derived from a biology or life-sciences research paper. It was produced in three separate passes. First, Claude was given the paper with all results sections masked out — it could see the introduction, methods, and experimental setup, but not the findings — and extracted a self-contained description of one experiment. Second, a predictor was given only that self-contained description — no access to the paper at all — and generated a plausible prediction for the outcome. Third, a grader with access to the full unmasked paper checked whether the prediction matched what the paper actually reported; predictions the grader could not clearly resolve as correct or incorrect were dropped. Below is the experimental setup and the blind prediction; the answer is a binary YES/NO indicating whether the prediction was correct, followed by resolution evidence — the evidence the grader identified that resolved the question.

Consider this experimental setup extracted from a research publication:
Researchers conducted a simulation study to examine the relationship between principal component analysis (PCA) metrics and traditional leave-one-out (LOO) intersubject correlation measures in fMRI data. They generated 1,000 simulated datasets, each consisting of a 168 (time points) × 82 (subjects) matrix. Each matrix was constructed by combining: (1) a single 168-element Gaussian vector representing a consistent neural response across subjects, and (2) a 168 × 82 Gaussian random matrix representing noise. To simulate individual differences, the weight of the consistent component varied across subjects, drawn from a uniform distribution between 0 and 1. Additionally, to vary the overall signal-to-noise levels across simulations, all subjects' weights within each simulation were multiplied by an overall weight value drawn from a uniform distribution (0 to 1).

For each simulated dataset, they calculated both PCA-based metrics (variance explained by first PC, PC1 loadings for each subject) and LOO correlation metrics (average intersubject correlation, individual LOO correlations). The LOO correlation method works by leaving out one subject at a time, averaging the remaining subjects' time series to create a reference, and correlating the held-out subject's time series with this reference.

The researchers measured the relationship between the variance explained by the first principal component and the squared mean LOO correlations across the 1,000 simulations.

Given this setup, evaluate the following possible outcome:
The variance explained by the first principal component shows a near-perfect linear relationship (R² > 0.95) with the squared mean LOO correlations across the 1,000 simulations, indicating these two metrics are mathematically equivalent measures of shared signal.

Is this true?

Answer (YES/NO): NO